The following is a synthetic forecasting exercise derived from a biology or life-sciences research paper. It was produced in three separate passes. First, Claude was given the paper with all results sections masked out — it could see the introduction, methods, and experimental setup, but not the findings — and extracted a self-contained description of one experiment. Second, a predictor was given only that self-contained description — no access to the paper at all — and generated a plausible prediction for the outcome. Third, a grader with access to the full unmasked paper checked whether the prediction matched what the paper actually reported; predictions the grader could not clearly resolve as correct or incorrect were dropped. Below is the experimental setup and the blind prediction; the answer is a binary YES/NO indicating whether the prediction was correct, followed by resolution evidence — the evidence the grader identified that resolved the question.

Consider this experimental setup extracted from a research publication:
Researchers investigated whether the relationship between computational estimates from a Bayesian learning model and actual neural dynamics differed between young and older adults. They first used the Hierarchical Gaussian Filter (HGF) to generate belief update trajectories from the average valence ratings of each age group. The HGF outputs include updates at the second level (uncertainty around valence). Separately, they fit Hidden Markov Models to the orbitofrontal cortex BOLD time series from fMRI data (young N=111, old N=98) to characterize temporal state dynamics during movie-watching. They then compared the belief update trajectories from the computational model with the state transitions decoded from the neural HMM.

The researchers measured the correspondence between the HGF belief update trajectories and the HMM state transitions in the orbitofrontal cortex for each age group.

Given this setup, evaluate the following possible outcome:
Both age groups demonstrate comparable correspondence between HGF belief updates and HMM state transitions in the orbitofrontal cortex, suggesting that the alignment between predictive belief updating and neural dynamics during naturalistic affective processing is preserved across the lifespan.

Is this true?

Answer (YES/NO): NO